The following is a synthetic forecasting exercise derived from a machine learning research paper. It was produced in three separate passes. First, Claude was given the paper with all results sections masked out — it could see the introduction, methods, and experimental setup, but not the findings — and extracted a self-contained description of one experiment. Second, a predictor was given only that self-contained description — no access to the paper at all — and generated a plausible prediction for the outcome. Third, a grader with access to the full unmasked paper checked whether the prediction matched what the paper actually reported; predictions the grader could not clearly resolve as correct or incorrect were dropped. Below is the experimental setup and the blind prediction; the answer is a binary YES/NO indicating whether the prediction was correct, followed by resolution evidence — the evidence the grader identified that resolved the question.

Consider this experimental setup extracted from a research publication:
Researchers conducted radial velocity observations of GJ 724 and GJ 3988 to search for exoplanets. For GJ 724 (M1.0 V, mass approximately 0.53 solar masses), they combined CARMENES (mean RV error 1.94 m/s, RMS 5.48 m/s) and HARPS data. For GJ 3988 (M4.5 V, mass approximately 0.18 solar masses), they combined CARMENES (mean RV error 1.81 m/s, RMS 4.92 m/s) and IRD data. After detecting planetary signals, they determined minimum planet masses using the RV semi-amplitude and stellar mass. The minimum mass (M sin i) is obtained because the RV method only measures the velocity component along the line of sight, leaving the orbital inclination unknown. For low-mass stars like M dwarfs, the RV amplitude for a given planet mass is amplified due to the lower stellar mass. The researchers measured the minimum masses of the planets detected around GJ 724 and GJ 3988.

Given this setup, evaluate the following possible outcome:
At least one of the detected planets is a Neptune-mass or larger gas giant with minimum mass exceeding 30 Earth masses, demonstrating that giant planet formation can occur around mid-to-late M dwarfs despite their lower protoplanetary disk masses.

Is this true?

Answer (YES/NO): NO